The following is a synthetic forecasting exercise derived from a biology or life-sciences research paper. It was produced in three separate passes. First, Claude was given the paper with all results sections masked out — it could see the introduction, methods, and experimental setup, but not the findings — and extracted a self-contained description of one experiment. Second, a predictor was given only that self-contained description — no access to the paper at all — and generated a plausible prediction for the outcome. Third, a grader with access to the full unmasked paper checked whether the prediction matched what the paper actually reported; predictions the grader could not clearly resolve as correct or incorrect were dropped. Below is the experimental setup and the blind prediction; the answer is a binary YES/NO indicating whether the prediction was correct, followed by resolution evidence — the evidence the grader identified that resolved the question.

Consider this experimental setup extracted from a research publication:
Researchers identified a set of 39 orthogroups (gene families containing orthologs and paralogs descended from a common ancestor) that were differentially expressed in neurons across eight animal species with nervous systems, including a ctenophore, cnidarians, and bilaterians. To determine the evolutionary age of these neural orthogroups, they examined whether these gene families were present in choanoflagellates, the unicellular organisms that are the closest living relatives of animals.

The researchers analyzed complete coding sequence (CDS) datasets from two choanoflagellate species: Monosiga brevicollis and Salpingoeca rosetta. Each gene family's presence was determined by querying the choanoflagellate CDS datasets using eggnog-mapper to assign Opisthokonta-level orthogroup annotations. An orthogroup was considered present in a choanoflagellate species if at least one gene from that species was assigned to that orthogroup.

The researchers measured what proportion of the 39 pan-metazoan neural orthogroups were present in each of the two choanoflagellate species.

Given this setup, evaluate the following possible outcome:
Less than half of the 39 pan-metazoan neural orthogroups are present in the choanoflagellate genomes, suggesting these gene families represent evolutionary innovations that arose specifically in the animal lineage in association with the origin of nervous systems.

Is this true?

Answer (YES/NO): NO